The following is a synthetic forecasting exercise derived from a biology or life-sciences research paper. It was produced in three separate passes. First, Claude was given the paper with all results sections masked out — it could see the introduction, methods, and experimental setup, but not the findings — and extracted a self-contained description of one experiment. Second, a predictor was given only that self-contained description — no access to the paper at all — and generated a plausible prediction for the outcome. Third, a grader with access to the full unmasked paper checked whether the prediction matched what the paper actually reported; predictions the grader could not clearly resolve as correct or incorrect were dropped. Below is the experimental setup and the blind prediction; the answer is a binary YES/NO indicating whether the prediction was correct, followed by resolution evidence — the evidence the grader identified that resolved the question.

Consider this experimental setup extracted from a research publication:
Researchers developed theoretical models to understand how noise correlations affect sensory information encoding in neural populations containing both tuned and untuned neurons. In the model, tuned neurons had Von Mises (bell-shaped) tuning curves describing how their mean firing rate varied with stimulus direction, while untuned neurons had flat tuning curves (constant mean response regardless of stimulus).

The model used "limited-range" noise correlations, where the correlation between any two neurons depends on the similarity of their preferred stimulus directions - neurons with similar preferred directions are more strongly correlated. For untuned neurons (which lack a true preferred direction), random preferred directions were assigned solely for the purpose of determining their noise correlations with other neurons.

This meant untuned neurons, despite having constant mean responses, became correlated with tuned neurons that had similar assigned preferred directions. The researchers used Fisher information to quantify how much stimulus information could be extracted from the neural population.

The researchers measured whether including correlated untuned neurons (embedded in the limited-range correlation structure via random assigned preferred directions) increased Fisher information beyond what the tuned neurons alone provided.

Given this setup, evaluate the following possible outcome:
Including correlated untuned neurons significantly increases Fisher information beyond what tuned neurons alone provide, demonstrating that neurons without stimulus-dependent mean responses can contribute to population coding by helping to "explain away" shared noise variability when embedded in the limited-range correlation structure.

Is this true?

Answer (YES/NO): YES